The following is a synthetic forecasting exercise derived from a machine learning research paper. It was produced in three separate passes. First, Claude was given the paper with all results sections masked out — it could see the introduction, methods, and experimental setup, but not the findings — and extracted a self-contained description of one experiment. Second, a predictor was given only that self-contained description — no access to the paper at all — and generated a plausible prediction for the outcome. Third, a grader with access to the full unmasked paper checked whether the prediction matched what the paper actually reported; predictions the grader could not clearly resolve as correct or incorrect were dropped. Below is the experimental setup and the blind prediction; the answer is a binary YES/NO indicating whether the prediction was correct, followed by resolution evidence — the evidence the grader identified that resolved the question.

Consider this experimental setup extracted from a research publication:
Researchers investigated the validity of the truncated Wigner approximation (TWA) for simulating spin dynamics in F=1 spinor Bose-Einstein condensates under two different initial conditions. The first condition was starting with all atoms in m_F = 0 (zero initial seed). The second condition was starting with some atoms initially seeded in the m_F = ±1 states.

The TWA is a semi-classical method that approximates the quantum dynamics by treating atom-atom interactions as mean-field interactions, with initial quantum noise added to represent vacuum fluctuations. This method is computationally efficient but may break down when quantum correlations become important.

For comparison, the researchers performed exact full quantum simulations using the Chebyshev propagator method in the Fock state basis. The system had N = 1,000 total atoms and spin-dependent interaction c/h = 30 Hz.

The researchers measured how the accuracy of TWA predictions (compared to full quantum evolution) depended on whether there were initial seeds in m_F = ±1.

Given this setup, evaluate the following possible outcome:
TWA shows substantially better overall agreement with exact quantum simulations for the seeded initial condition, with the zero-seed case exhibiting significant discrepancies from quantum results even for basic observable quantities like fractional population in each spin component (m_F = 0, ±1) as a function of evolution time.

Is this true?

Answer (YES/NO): NO